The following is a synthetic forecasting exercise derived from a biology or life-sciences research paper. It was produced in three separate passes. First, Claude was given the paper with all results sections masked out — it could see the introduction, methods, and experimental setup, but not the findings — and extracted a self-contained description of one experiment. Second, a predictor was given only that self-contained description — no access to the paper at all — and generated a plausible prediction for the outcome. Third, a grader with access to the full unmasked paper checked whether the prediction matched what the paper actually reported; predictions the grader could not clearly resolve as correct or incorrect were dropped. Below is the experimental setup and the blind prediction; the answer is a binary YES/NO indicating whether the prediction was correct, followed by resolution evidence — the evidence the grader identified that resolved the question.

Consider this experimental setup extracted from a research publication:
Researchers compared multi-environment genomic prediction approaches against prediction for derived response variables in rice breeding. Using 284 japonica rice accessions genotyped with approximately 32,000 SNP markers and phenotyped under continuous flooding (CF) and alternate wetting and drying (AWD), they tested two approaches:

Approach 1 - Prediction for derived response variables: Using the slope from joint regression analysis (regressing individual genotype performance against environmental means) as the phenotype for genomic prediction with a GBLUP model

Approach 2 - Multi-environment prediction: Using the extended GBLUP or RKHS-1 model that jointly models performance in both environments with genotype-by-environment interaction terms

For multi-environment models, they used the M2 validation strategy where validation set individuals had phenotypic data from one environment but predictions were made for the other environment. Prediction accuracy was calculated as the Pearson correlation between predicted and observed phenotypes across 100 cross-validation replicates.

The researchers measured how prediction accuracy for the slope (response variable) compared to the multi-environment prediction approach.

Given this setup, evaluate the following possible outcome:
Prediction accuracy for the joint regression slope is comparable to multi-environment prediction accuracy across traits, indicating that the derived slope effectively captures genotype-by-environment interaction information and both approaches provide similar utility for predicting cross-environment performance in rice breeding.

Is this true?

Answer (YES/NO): NO